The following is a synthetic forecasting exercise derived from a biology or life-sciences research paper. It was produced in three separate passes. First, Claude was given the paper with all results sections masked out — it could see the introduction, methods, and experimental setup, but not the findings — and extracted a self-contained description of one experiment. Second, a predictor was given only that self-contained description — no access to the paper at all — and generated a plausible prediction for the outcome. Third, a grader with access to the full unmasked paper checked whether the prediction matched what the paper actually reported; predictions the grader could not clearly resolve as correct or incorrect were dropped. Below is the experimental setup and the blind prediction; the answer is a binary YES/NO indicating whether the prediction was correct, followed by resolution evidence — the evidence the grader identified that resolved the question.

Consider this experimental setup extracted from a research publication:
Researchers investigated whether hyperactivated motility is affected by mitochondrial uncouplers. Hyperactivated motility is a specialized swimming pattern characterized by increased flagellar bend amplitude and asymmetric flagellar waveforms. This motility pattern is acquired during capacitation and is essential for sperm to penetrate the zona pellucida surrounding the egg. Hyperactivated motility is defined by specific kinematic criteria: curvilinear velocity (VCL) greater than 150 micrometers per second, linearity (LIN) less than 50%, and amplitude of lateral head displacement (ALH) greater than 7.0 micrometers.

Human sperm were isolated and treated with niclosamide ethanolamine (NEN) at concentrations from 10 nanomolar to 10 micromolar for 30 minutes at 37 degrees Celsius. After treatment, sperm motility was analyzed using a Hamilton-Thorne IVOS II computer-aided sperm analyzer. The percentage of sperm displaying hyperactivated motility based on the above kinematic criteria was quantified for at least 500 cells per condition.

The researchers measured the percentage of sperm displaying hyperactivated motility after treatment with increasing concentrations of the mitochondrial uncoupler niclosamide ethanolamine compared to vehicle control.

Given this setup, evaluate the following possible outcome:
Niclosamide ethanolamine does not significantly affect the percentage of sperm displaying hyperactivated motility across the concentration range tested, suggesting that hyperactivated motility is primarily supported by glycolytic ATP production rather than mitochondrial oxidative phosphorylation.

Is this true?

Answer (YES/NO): YES